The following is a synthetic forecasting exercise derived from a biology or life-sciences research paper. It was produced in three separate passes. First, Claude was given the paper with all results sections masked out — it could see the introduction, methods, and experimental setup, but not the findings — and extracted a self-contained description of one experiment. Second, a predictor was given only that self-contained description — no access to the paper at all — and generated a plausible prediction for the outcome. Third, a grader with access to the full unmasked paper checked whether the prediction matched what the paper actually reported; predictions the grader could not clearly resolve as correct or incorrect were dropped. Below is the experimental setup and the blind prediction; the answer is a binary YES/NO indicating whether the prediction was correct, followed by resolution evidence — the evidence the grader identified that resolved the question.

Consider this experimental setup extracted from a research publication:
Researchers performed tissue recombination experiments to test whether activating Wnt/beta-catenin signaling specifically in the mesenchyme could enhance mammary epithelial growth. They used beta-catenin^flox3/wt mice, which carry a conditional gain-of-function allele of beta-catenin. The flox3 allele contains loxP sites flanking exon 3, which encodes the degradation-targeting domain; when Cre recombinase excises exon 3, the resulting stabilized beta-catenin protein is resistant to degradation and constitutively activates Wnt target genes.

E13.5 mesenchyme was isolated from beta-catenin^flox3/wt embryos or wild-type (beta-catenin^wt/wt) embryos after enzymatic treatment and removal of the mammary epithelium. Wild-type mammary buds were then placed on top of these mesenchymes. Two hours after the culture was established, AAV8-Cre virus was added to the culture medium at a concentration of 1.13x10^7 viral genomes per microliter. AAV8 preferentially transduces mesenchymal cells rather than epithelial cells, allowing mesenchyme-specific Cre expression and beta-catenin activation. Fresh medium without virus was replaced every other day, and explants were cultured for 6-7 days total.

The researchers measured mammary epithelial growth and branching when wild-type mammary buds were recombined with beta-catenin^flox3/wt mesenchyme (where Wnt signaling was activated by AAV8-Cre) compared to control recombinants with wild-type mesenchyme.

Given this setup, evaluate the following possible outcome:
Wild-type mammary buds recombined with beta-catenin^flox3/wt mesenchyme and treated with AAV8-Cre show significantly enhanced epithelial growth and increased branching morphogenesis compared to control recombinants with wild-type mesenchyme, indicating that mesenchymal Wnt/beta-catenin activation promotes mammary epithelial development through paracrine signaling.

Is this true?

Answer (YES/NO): YES